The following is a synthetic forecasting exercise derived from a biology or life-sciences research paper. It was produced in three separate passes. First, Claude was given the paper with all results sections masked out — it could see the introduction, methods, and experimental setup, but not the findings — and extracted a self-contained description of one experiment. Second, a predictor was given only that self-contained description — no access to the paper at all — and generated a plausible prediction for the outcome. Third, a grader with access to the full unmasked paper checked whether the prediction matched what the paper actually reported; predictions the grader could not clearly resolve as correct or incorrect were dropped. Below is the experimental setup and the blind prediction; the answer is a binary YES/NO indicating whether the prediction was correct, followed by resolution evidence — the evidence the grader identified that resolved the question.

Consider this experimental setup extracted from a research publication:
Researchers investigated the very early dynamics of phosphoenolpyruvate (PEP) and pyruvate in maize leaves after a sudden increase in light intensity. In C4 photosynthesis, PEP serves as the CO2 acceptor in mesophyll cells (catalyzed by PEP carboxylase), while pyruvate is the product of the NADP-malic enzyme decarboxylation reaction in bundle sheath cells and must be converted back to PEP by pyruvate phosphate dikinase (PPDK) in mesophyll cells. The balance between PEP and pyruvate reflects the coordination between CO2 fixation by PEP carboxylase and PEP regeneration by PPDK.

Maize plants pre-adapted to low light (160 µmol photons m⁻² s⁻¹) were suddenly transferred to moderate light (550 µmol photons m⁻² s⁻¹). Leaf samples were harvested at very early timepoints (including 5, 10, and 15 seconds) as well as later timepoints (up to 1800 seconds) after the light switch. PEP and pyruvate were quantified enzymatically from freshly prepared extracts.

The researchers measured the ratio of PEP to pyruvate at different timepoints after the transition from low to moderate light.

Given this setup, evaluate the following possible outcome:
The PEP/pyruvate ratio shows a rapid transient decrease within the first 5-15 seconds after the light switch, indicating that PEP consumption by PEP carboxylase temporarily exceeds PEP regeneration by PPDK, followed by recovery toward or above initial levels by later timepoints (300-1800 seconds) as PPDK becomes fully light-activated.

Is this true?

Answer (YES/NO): YES